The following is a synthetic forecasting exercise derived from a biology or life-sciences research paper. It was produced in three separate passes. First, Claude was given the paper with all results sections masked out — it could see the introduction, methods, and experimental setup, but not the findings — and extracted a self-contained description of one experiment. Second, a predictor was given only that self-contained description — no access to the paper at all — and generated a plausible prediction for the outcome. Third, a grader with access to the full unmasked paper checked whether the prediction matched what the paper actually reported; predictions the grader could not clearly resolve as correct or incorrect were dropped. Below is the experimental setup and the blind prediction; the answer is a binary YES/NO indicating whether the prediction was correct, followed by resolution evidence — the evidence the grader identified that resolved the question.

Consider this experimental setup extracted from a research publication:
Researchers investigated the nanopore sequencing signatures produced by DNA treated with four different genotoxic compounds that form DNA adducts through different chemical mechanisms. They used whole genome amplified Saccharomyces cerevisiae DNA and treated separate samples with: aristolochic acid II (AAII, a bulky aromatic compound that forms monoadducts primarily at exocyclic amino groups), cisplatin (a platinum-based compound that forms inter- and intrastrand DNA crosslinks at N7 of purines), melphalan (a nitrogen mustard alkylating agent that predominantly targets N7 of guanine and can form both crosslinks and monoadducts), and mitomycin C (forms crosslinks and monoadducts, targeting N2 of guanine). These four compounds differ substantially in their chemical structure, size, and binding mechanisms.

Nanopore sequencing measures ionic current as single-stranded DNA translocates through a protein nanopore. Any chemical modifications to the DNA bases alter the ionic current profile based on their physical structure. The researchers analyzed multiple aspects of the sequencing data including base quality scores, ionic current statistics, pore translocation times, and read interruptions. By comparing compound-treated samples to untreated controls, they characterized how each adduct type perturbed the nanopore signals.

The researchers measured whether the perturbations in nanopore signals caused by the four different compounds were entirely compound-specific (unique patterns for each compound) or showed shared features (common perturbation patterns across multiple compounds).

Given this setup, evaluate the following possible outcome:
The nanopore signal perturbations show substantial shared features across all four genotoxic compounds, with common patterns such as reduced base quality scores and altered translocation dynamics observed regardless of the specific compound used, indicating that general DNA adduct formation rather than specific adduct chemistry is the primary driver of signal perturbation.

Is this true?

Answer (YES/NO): NO